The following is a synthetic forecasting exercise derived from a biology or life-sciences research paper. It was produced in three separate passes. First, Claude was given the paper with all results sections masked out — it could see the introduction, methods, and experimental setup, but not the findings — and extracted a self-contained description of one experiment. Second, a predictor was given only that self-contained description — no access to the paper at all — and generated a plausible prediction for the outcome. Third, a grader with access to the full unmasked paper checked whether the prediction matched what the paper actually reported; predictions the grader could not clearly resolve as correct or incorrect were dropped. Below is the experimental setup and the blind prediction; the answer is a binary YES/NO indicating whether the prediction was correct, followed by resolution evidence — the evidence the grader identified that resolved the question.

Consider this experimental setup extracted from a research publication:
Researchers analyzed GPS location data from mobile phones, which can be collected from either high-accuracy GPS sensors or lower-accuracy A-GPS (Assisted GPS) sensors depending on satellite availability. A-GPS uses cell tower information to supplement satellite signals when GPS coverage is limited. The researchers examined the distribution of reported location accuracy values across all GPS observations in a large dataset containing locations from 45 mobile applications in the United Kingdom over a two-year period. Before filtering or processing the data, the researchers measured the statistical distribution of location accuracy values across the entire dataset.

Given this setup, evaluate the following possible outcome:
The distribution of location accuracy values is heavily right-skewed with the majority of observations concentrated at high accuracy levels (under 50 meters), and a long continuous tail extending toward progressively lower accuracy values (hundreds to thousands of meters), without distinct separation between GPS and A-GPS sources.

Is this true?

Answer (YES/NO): NO